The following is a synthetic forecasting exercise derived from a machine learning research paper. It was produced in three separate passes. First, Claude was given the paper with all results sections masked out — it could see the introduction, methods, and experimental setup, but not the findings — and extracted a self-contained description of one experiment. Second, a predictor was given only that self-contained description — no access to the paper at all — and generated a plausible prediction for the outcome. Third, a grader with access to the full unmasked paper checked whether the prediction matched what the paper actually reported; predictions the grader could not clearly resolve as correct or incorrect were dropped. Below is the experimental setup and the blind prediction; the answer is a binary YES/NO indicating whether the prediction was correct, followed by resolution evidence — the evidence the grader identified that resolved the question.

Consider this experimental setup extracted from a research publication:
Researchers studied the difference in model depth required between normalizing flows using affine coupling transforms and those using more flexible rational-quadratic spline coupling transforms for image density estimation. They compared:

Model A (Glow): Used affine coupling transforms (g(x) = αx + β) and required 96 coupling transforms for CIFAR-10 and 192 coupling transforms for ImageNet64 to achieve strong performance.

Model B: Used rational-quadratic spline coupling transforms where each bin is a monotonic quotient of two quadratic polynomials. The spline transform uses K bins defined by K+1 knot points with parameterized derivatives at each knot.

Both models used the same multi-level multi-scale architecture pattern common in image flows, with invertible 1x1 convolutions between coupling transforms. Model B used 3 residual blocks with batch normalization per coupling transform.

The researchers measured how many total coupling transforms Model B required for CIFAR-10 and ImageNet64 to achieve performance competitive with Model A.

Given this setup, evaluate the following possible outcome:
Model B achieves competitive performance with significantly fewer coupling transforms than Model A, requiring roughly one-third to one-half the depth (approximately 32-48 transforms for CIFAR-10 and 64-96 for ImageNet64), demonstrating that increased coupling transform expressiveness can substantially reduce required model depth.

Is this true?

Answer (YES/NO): NO